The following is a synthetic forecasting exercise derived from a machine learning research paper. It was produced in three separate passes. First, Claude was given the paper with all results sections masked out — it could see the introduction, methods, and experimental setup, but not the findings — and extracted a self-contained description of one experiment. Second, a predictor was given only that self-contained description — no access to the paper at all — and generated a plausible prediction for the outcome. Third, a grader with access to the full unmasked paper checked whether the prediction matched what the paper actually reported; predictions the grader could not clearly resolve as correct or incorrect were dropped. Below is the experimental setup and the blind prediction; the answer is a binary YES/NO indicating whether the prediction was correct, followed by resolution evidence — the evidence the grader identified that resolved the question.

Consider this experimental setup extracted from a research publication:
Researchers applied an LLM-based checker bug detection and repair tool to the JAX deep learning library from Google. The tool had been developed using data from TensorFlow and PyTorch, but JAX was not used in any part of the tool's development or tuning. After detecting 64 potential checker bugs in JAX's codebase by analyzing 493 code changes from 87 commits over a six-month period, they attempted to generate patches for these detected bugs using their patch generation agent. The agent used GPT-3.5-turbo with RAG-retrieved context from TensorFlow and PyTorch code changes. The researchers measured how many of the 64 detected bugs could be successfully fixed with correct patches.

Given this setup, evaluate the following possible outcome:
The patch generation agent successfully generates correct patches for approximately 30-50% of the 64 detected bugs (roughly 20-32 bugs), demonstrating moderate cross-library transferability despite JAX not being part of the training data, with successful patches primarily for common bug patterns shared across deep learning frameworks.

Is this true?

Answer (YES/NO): NO